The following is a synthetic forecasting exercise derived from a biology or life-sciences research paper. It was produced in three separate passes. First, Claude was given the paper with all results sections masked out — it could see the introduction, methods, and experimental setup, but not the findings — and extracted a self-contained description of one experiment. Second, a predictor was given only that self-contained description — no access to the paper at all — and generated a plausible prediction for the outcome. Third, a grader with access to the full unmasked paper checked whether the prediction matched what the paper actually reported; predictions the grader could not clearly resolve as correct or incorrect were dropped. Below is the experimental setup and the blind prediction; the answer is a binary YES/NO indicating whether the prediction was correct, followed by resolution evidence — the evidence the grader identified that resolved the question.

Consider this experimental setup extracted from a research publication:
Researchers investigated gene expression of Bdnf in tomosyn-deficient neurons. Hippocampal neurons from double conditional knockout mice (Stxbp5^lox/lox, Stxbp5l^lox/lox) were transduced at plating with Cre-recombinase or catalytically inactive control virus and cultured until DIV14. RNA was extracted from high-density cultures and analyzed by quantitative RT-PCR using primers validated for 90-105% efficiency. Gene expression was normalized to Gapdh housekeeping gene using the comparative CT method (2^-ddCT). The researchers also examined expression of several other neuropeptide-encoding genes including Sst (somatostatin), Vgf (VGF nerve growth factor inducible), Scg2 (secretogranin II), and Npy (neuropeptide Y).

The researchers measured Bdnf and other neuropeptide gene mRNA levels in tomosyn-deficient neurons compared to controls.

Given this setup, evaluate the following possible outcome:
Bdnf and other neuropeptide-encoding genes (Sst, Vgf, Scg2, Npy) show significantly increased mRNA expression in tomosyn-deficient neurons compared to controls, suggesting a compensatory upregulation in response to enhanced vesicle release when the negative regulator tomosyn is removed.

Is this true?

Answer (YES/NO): NO